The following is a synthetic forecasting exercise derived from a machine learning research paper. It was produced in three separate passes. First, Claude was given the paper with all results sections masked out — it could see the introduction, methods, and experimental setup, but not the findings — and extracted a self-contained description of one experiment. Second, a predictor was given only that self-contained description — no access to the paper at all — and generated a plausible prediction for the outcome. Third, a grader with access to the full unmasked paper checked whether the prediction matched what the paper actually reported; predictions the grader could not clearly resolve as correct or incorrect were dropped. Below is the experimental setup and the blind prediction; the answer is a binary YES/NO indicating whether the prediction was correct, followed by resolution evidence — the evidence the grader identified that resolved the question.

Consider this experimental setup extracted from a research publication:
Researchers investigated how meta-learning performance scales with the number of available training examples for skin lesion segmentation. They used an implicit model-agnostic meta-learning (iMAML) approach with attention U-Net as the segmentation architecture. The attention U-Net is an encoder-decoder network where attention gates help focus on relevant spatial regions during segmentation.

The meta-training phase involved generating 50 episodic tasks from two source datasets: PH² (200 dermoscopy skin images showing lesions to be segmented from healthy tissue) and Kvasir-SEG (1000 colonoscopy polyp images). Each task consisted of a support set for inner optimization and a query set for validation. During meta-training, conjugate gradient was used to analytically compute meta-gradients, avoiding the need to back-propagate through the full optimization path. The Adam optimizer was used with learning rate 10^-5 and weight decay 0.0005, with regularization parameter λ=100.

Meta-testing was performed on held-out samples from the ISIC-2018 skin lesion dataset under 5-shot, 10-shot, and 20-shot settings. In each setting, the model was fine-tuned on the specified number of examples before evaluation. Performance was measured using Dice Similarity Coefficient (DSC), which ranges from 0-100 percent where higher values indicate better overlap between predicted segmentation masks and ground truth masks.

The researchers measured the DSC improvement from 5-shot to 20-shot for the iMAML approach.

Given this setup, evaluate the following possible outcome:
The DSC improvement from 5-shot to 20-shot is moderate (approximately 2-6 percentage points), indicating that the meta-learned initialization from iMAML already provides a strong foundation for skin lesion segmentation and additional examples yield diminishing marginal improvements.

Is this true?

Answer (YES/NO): YES